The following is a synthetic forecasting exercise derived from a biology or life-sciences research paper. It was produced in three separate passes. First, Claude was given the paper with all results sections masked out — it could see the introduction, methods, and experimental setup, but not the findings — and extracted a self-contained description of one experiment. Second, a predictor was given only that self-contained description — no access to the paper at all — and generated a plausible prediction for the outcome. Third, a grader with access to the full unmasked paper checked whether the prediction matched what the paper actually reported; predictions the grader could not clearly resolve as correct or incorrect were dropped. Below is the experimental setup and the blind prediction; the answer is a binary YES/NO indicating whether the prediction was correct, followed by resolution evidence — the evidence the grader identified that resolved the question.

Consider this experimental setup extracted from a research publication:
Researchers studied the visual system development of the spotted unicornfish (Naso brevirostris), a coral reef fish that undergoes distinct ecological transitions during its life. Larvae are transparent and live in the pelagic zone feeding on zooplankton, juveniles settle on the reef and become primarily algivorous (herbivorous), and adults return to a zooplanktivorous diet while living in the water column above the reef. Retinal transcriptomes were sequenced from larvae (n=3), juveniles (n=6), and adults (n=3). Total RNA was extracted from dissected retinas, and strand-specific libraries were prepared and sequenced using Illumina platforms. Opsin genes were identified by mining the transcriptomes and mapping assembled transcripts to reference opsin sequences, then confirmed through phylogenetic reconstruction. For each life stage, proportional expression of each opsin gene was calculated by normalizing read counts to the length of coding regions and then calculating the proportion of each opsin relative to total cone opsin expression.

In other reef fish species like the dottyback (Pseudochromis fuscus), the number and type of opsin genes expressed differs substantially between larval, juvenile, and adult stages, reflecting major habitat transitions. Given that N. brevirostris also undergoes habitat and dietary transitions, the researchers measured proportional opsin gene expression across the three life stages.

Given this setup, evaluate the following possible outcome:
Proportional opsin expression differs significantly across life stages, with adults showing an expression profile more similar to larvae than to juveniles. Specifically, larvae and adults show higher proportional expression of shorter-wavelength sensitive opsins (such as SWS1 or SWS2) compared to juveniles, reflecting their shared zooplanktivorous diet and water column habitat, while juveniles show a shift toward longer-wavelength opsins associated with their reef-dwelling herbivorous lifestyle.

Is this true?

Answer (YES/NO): NO